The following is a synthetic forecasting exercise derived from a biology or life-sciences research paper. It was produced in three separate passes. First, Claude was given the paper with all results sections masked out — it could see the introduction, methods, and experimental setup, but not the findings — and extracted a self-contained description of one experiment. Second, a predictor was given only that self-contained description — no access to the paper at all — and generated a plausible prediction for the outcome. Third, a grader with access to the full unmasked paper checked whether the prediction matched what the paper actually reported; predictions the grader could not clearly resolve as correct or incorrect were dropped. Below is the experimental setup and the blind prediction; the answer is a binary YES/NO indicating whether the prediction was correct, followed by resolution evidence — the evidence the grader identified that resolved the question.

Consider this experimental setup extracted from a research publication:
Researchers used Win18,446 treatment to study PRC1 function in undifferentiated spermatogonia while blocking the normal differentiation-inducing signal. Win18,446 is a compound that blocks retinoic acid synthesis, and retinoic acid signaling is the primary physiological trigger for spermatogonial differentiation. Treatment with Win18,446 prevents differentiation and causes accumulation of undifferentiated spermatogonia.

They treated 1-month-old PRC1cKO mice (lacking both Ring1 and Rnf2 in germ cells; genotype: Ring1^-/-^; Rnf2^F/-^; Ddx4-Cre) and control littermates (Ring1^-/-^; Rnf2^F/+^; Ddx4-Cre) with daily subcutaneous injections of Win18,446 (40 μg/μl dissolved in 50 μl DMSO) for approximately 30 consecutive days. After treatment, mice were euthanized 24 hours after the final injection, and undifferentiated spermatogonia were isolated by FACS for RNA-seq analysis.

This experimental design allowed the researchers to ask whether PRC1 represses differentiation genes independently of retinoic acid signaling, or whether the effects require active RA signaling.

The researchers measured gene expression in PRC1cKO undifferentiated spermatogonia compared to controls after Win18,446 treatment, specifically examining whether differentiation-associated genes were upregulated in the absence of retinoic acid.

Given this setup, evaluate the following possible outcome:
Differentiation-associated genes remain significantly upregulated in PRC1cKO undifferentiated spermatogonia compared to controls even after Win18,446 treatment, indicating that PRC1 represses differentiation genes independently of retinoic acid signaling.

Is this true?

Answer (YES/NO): YES